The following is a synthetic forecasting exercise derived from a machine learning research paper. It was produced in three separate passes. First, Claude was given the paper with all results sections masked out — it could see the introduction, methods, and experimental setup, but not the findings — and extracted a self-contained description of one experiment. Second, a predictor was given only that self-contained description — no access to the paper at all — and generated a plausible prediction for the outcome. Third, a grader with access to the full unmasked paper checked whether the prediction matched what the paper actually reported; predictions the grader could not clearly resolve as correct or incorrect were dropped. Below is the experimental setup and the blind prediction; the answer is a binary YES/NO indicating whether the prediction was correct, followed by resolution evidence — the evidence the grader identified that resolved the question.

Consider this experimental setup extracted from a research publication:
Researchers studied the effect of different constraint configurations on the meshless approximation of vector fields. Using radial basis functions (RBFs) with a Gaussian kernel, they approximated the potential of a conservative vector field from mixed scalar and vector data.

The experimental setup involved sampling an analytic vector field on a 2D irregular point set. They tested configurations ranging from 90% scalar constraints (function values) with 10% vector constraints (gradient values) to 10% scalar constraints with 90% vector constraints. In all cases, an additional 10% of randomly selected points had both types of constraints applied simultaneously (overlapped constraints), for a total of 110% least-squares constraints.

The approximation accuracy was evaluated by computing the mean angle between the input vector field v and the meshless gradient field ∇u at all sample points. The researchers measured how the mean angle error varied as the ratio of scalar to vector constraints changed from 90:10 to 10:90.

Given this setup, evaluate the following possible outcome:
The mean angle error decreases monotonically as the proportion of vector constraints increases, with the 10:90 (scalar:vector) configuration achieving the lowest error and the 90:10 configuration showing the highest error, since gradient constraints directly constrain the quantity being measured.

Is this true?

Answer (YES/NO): NO